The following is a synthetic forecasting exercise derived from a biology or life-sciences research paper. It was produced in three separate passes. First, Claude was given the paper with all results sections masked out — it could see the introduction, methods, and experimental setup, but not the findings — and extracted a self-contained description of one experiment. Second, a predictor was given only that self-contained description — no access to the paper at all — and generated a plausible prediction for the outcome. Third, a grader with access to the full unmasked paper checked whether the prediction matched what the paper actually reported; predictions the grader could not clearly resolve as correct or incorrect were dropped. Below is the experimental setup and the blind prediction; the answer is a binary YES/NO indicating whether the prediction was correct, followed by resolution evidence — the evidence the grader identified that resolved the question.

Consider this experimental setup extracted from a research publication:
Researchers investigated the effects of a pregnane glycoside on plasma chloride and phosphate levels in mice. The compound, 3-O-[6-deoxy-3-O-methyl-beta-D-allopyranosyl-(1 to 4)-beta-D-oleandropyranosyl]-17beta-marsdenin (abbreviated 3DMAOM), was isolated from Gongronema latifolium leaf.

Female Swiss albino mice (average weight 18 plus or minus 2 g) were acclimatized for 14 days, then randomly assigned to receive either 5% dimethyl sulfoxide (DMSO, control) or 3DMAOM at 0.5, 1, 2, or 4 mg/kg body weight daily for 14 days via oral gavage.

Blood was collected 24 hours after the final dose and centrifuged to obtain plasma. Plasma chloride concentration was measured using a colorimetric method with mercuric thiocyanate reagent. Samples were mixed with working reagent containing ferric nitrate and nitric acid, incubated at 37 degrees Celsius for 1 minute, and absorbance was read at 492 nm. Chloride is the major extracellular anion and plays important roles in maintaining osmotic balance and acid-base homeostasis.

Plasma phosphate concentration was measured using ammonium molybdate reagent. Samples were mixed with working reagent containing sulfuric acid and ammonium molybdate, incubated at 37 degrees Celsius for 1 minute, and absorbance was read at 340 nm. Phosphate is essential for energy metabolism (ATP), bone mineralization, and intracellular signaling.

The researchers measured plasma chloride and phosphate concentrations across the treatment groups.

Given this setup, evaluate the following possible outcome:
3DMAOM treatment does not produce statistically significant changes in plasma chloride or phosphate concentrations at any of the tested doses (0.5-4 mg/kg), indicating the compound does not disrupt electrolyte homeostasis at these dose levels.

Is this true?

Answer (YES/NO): YES